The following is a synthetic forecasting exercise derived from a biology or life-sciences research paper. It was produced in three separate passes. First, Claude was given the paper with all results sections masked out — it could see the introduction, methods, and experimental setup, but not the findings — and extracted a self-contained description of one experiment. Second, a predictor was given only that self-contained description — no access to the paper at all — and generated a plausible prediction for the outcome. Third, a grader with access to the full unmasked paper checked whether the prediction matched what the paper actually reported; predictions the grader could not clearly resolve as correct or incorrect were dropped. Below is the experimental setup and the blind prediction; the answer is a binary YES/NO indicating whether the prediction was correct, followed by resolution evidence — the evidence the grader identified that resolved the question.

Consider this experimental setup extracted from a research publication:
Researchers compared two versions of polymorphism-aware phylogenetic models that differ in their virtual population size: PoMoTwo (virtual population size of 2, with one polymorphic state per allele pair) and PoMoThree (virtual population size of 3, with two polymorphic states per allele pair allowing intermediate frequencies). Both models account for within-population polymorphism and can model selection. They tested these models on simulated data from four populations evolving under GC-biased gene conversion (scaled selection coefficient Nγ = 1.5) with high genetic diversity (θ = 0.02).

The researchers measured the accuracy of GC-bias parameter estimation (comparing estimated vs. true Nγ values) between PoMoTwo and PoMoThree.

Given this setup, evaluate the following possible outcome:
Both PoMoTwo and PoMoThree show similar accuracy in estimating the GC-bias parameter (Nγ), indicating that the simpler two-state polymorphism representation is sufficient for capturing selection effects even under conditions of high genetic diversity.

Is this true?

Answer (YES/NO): NO